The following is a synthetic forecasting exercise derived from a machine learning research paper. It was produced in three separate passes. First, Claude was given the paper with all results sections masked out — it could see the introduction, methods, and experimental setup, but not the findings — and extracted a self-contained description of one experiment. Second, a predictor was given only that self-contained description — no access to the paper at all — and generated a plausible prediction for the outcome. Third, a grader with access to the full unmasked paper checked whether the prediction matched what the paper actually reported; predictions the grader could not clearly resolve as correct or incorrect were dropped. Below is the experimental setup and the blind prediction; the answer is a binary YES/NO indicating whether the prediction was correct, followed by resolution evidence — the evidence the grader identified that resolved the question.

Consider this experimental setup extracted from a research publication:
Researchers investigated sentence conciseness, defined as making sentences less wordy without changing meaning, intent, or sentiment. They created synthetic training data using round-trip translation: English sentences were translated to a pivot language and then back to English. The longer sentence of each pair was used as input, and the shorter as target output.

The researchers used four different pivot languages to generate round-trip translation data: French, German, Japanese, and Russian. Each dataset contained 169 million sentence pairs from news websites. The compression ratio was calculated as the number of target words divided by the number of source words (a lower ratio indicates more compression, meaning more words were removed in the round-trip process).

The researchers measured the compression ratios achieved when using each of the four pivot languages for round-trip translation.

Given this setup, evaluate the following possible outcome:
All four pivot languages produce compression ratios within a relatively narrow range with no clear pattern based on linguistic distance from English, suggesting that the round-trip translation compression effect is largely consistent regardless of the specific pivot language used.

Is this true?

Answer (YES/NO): NO